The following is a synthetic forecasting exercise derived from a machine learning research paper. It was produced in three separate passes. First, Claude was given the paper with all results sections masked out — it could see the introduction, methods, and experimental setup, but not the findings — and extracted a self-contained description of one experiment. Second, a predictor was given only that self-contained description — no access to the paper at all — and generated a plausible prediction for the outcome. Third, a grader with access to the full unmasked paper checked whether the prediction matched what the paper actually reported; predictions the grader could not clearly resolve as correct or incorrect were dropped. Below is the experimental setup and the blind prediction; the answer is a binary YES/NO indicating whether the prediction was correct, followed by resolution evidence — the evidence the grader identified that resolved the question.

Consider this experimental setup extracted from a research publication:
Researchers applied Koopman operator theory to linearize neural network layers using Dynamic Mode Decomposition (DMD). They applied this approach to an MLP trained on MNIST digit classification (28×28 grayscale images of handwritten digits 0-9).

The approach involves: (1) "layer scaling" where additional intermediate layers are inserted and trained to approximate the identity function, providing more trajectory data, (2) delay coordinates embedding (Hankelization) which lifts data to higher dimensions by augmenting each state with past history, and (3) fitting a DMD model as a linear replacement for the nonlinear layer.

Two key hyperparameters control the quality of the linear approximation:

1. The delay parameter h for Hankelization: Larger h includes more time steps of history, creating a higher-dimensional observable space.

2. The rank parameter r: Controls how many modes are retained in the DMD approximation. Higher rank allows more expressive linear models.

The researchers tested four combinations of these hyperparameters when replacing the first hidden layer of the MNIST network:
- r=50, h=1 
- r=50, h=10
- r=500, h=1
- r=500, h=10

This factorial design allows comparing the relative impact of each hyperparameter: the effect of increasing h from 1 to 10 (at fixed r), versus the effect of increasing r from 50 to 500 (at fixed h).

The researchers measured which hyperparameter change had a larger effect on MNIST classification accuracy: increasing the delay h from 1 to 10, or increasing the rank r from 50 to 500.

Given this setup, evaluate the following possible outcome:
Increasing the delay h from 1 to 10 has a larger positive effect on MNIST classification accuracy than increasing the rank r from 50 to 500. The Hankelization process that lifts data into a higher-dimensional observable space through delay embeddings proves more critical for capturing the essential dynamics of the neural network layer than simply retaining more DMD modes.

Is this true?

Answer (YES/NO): YES